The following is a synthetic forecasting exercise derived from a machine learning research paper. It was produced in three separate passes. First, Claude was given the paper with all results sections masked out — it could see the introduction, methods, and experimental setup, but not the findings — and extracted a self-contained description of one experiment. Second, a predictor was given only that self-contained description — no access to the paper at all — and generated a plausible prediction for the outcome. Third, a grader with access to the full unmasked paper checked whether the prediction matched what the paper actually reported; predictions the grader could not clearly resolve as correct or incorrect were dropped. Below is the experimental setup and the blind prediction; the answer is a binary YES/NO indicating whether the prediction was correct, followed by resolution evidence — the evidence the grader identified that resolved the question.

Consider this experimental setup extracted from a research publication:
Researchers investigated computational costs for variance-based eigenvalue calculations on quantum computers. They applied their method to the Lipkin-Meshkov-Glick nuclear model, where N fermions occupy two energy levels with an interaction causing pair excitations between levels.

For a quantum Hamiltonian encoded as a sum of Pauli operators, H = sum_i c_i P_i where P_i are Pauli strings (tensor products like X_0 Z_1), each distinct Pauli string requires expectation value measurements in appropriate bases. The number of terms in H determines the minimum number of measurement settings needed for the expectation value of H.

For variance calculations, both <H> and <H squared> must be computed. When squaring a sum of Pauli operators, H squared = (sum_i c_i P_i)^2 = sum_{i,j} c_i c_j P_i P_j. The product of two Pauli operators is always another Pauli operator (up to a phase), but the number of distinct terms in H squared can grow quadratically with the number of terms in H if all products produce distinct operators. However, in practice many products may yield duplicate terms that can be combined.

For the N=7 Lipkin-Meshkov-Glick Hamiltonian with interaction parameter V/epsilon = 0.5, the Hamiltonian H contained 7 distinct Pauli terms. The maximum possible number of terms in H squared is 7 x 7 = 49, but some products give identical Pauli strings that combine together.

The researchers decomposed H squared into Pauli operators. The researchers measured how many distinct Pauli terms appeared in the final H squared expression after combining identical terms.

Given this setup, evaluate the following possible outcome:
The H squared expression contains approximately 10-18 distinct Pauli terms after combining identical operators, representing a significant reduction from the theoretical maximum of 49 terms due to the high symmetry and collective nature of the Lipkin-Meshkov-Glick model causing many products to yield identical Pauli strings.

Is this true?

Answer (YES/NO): YES